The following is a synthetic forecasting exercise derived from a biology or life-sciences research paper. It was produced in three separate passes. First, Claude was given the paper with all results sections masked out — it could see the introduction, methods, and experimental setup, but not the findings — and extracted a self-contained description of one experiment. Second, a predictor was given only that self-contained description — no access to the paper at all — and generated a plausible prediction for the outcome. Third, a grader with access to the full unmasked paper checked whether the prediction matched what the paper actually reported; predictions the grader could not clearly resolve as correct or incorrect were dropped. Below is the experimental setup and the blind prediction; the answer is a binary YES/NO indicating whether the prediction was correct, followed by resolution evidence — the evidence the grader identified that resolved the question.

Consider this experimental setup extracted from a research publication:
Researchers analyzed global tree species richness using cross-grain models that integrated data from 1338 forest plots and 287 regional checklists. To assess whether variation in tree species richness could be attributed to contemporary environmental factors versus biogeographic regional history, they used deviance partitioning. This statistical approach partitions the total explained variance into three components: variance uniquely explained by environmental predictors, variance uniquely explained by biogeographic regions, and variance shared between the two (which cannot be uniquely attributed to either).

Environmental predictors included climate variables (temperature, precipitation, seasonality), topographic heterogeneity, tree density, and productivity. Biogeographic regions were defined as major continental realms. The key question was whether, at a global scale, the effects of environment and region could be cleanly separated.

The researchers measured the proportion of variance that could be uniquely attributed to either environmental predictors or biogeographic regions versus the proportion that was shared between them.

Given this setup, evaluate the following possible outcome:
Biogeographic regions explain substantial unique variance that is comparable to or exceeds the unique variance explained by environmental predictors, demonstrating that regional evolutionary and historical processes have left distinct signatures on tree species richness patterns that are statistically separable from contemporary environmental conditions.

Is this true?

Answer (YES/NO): NO